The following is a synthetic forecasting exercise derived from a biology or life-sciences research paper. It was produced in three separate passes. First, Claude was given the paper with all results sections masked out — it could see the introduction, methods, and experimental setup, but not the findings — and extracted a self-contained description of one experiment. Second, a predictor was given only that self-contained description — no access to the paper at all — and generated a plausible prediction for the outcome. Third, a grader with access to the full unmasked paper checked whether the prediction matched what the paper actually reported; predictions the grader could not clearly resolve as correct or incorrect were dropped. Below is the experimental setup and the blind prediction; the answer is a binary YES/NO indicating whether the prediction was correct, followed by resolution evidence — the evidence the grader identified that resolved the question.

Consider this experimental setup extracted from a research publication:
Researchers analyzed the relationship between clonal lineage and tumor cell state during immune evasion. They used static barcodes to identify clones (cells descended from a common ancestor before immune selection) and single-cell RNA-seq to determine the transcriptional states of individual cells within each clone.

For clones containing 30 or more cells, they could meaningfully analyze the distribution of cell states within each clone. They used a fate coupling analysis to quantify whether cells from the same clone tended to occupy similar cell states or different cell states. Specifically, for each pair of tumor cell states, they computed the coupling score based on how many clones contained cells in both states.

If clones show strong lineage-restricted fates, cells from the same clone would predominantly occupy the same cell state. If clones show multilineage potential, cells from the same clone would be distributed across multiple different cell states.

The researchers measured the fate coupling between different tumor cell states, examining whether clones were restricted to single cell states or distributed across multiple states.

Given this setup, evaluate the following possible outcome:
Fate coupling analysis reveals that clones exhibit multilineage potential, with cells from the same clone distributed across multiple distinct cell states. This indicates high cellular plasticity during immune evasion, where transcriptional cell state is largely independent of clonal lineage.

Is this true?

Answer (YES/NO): YES